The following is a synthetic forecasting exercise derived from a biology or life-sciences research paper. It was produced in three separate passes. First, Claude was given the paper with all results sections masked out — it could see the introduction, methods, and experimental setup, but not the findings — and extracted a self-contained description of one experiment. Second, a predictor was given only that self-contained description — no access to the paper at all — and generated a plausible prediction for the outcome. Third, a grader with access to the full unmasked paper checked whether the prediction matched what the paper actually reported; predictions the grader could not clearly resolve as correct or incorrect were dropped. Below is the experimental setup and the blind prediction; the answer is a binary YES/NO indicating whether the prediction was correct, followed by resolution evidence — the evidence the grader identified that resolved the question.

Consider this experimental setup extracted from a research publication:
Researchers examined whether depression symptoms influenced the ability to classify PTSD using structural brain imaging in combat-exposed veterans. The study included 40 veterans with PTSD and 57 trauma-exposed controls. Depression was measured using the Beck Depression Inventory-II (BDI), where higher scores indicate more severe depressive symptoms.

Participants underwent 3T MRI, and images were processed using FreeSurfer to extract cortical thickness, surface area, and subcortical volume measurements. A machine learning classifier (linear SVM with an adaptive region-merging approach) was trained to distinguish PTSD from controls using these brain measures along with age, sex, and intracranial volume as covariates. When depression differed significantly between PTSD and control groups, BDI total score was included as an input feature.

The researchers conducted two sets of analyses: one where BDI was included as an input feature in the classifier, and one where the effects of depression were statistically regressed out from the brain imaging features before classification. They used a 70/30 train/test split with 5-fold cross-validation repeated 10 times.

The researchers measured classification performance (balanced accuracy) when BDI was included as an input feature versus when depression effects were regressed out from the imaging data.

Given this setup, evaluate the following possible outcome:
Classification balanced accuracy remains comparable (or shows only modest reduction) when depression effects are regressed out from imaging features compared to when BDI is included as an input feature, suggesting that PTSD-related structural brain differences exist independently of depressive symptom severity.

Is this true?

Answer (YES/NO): NO